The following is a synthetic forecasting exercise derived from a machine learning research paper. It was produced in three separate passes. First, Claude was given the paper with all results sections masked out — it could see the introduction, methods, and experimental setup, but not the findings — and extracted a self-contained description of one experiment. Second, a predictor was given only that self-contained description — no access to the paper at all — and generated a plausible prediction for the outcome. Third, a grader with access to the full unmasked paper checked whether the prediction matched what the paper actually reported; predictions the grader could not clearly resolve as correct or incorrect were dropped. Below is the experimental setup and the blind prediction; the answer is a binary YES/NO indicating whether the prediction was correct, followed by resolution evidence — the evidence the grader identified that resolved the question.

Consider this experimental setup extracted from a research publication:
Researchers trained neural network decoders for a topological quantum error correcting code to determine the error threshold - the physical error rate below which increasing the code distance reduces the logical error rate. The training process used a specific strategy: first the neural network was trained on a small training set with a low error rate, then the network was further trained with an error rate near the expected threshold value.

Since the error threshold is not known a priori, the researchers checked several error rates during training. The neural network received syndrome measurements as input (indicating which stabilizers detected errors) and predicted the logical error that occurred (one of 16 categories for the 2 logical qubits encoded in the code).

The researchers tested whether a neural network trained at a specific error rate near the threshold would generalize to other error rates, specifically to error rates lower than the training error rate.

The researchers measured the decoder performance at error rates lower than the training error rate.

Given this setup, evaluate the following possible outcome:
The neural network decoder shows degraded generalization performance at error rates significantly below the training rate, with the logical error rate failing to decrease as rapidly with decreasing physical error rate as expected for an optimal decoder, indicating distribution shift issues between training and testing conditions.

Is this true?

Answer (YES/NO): NO